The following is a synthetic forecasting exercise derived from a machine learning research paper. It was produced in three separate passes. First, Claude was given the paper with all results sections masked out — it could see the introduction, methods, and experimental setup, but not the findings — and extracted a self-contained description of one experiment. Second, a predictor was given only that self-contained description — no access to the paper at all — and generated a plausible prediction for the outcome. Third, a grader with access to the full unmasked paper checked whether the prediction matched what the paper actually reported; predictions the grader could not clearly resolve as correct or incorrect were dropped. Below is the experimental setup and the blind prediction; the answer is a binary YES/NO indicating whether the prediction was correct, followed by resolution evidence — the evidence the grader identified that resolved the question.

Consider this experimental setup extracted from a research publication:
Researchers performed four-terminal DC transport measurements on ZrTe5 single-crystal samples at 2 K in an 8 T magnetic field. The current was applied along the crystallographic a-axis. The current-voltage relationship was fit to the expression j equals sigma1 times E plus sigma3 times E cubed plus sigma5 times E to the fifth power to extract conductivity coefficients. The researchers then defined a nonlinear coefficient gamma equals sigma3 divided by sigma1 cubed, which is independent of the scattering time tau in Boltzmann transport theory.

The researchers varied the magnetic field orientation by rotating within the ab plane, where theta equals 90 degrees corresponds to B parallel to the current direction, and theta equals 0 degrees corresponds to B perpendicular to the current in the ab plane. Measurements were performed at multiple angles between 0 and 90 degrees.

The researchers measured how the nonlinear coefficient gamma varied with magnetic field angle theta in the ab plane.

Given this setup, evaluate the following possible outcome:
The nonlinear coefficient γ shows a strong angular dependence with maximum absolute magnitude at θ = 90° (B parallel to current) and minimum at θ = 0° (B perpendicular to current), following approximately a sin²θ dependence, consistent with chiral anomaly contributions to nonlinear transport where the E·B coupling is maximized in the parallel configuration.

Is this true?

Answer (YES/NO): NO